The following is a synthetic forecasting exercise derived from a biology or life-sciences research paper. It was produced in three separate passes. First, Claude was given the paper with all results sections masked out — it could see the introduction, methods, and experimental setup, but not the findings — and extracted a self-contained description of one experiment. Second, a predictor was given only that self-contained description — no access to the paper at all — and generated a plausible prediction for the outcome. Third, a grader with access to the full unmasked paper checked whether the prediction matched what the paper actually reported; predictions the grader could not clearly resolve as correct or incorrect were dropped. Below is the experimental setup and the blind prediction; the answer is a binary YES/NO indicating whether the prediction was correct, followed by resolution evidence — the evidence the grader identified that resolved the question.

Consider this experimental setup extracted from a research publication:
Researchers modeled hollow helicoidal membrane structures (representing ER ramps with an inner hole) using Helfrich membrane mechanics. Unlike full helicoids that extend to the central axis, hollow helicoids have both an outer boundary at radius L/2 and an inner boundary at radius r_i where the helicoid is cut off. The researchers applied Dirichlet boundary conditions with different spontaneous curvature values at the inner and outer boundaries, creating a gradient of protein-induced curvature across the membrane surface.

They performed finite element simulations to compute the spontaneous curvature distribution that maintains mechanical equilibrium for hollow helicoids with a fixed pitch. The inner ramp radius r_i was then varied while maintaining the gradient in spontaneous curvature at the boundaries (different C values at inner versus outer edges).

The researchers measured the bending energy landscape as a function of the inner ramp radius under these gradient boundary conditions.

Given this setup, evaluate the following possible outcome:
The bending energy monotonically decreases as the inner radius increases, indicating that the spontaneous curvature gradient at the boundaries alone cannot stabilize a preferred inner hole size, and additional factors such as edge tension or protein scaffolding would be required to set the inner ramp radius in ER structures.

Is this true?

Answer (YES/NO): NO